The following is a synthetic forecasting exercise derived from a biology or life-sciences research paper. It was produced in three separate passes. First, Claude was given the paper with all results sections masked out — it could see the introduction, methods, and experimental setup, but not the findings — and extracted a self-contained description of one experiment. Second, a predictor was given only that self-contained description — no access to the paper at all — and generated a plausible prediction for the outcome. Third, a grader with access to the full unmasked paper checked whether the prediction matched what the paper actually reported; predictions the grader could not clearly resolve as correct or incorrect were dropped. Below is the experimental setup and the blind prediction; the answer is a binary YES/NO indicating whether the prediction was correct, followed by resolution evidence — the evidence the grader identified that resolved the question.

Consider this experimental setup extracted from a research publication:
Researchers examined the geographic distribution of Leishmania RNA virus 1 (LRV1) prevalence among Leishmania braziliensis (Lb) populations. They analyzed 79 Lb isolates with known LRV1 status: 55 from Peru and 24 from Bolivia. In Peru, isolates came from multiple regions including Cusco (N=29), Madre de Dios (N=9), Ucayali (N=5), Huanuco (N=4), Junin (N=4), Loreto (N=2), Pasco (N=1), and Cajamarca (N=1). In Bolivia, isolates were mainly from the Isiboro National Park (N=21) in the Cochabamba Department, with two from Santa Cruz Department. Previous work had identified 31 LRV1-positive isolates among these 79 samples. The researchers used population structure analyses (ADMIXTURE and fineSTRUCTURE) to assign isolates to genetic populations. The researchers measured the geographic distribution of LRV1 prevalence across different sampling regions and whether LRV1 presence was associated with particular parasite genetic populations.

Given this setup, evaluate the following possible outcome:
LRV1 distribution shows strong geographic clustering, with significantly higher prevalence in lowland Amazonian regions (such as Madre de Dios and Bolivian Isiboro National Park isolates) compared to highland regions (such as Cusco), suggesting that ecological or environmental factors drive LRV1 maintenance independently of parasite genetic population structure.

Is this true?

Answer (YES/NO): NO